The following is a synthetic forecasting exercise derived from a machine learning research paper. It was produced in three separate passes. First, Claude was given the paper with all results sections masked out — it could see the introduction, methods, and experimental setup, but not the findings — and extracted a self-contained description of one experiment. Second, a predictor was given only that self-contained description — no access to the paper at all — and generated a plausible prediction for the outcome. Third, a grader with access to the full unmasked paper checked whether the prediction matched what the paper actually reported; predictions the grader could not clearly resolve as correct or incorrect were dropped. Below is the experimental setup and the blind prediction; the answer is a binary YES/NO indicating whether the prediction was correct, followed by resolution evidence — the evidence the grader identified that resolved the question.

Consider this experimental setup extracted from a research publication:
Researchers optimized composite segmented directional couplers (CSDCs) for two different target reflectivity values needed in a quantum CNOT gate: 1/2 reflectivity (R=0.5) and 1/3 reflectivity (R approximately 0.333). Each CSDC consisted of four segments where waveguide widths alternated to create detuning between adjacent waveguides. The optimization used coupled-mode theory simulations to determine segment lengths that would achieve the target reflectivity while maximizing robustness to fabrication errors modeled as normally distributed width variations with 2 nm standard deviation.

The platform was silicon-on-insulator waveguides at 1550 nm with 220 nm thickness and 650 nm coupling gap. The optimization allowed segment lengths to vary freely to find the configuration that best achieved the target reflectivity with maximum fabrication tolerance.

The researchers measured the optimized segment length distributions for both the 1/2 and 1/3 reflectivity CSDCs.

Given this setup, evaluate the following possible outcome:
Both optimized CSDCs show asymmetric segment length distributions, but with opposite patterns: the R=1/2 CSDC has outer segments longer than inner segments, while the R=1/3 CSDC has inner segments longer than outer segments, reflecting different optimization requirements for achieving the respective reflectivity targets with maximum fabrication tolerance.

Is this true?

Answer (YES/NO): NO